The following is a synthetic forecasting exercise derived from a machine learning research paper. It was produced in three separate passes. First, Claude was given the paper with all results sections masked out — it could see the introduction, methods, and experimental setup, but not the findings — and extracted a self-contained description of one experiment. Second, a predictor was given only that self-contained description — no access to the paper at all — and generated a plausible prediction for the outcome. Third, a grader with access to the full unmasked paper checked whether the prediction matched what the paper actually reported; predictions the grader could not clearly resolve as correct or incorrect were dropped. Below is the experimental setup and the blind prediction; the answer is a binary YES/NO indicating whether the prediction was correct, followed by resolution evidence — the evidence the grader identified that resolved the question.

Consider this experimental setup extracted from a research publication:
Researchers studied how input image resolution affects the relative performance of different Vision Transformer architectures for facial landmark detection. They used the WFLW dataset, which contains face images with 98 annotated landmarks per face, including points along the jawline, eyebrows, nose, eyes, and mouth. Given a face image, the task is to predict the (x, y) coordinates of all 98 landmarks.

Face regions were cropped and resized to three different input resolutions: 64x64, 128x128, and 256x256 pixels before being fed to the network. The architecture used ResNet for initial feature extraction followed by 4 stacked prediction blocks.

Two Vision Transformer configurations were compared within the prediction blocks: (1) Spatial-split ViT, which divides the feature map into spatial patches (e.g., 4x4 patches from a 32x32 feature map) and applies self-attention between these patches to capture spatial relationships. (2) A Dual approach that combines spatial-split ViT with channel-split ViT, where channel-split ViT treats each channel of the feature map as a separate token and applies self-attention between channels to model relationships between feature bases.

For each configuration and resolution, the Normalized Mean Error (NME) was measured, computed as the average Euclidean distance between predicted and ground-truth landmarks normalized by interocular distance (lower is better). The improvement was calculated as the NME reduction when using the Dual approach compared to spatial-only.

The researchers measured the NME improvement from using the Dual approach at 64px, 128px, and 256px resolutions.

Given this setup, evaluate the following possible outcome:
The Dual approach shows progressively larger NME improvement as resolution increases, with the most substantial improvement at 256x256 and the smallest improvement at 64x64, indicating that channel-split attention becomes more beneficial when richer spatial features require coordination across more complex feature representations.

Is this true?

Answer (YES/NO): NO